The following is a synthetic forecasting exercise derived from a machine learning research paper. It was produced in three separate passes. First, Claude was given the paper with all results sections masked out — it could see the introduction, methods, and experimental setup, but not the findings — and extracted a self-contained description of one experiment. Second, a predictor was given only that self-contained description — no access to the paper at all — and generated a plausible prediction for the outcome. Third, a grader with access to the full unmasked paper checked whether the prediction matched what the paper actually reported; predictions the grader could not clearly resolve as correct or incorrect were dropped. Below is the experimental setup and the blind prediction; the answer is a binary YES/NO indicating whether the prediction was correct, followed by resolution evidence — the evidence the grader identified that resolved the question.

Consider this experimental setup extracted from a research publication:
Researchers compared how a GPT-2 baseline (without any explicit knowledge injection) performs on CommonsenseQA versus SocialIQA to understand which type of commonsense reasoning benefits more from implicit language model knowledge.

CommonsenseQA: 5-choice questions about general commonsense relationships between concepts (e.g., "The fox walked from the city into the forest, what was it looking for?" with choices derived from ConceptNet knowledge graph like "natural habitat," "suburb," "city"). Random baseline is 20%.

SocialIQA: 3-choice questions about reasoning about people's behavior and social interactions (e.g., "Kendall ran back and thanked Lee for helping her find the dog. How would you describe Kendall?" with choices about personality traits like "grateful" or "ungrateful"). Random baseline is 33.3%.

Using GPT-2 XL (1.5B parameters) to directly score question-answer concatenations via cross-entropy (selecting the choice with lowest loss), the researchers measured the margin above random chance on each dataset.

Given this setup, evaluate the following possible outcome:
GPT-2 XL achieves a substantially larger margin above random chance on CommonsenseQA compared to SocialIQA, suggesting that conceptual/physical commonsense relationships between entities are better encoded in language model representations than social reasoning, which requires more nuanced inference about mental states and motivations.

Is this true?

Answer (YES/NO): YES